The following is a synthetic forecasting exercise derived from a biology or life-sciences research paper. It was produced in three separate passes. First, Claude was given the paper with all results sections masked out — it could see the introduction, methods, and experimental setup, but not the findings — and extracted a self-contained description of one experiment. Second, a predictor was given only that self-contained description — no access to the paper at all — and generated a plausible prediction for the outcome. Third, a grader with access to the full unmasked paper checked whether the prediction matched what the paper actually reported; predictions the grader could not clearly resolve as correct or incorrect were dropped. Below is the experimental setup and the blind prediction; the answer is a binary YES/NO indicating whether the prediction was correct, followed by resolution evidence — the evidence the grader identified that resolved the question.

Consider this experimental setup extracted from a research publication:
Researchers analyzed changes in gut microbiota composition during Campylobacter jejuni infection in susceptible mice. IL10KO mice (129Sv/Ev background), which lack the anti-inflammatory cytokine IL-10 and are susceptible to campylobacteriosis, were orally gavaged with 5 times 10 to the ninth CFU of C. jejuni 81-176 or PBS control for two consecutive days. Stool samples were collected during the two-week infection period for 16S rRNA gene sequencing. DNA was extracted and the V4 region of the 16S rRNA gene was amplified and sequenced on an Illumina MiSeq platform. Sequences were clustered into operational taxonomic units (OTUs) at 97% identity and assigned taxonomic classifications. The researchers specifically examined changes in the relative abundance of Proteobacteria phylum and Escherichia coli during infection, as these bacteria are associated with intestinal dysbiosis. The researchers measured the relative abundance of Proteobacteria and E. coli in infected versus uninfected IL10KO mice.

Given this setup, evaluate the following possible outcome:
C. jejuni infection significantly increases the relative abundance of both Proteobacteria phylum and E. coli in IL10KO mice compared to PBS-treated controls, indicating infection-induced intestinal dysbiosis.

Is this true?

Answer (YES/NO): YES